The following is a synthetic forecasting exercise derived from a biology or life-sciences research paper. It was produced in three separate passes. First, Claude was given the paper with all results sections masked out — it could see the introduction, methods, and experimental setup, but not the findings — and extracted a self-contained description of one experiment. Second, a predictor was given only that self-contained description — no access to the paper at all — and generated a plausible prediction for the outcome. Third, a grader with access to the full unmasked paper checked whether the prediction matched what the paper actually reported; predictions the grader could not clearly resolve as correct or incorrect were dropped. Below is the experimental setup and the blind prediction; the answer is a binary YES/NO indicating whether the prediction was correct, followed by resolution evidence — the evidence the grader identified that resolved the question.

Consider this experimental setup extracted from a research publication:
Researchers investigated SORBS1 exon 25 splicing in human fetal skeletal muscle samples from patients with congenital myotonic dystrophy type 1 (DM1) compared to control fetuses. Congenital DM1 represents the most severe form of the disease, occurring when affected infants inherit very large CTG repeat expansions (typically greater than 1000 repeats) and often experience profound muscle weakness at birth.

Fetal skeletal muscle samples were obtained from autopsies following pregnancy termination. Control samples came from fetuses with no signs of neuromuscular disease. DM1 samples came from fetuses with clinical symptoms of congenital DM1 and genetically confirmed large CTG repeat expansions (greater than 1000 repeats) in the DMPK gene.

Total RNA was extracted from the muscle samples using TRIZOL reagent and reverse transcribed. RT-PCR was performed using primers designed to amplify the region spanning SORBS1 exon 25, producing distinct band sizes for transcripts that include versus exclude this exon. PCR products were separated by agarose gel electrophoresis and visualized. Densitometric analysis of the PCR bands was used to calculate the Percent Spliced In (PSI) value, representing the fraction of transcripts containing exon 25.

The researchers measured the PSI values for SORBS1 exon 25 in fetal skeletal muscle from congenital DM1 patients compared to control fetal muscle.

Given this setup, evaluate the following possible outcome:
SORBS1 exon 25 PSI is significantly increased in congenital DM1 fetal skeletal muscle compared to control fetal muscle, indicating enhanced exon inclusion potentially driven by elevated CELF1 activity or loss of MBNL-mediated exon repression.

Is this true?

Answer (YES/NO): NO